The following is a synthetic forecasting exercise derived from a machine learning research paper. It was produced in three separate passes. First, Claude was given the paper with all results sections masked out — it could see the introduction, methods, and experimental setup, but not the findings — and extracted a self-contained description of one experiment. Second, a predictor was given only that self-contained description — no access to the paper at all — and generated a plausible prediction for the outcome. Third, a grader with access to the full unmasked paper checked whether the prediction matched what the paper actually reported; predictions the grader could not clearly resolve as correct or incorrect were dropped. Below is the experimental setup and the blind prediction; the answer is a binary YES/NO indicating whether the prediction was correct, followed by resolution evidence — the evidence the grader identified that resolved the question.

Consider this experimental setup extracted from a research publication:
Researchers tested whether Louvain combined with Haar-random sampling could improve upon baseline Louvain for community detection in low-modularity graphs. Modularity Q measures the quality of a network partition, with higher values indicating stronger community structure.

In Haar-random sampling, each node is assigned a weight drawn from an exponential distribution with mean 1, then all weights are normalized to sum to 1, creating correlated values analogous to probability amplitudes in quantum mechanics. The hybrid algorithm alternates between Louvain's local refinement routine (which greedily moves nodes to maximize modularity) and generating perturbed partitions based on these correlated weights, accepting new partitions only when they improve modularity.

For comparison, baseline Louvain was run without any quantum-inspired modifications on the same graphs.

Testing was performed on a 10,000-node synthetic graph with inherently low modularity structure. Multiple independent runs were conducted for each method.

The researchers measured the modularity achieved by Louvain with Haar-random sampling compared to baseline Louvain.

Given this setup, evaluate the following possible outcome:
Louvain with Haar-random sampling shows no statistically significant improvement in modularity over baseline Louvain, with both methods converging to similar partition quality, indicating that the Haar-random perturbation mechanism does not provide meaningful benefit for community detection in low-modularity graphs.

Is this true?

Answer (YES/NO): YES